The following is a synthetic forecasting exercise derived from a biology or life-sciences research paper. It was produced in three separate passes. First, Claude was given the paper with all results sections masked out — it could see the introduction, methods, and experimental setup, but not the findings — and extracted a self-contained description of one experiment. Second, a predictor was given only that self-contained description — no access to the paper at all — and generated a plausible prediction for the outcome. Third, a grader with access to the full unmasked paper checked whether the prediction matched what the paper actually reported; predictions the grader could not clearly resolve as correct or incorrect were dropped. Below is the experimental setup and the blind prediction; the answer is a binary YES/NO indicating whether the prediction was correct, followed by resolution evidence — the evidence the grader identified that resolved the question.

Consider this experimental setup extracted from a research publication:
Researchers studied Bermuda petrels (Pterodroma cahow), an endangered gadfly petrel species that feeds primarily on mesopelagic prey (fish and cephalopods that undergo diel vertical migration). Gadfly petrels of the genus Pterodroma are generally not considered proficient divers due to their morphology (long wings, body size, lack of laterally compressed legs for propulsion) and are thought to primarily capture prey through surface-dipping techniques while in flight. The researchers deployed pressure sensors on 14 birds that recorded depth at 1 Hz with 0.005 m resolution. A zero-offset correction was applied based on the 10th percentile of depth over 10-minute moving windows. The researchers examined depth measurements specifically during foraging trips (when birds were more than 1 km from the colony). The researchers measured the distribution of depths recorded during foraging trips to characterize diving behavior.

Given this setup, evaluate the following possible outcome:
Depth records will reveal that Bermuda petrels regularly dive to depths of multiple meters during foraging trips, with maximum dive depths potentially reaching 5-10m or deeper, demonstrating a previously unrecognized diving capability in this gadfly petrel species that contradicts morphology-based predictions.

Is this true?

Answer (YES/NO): NO